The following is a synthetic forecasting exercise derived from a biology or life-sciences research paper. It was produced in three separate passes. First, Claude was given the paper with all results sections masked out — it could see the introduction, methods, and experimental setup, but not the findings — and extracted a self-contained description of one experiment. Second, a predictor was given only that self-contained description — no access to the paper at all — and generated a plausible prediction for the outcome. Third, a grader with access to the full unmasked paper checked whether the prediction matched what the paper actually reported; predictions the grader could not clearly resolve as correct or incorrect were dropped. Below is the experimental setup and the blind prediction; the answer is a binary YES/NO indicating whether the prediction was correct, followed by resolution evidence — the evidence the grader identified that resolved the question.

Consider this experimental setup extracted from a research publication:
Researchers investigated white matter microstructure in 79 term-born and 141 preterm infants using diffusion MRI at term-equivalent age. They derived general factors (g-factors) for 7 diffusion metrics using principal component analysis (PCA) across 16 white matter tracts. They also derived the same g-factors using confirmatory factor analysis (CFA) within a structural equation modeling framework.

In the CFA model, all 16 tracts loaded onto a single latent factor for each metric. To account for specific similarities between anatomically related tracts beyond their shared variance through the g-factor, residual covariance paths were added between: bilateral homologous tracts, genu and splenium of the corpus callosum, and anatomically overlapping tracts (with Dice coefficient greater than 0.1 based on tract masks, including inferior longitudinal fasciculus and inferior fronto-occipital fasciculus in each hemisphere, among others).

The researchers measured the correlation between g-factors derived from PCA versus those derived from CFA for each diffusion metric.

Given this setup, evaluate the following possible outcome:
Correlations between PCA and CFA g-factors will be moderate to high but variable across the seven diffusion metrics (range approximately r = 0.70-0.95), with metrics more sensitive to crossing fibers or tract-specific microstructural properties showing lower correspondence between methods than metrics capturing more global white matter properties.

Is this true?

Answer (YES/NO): NO